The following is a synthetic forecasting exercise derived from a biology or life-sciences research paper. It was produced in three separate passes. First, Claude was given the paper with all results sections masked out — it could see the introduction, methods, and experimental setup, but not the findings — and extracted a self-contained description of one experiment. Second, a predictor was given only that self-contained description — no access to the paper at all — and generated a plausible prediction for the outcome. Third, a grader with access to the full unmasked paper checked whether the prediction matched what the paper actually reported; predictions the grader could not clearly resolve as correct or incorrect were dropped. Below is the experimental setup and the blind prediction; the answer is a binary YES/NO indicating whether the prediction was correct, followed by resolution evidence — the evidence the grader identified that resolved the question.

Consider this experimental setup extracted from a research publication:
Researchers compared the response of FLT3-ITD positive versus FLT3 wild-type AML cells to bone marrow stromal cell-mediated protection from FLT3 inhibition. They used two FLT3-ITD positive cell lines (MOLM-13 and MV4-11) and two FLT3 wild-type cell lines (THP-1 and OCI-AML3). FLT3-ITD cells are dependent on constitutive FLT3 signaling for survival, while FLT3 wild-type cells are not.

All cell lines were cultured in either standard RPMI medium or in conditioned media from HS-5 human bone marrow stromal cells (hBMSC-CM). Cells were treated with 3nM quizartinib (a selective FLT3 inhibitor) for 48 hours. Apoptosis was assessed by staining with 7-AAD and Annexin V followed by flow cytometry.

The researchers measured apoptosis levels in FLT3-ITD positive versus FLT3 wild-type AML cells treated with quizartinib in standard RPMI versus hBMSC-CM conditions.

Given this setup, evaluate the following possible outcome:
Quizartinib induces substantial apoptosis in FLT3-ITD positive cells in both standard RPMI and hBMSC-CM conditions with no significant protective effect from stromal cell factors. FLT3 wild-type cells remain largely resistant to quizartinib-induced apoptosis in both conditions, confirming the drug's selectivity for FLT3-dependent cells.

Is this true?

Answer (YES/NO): NO